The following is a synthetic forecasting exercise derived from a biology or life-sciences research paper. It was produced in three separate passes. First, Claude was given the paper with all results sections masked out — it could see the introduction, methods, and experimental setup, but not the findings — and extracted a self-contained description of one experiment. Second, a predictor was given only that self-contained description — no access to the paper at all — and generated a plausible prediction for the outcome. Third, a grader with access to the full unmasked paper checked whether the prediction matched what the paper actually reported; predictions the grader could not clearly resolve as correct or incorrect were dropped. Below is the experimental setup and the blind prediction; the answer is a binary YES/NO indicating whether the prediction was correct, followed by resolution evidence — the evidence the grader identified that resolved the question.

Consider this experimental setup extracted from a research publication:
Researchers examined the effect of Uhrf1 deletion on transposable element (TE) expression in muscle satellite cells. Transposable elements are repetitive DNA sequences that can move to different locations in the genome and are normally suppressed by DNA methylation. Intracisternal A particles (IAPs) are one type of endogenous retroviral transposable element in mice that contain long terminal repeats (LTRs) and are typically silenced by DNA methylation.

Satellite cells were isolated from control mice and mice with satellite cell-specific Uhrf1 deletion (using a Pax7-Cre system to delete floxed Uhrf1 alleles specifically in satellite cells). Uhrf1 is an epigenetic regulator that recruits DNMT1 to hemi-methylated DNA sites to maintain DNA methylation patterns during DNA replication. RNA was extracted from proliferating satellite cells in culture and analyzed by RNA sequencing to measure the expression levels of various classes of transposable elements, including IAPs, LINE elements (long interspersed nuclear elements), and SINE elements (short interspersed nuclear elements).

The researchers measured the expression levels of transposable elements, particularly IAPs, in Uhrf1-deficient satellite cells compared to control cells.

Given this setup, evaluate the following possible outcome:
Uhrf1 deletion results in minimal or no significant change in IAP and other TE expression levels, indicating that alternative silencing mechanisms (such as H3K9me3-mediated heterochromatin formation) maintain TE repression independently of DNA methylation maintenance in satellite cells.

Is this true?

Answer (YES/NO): NO